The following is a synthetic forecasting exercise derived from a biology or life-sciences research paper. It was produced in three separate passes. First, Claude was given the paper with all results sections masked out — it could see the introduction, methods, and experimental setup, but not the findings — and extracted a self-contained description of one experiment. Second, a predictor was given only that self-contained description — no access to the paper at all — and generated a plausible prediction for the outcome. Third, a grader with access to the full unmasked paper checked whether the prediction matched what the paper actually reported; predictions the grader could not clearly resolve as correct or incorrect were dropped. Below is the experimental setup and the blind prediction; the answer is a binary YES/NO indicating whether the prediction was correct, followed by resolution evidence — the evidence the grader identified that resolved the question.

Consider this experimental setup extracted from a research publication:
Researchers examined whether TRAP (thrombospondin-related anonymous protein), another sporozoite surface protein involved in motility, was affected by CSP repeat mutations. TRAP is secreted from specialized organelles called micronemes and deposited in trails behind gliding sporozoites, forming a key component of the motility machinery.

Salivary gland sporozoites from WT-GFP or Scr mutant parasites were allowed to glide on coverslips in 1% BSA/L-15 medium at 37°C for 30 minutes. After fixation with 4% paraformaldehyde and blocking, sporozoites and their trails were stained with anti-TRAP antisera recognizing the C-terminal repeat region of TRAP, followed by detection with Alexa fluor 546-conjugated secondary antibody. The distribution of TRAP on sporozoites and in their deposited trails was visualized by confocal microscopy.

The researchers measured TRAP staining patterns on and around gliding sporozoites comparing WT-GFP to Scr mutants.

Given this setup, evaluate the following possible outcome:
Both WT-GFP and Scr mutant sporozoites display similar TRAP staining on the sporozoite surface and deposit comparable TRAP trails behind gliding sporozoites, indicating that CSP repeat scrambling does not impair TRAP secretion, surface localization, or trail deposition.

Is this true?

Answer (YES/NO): NO